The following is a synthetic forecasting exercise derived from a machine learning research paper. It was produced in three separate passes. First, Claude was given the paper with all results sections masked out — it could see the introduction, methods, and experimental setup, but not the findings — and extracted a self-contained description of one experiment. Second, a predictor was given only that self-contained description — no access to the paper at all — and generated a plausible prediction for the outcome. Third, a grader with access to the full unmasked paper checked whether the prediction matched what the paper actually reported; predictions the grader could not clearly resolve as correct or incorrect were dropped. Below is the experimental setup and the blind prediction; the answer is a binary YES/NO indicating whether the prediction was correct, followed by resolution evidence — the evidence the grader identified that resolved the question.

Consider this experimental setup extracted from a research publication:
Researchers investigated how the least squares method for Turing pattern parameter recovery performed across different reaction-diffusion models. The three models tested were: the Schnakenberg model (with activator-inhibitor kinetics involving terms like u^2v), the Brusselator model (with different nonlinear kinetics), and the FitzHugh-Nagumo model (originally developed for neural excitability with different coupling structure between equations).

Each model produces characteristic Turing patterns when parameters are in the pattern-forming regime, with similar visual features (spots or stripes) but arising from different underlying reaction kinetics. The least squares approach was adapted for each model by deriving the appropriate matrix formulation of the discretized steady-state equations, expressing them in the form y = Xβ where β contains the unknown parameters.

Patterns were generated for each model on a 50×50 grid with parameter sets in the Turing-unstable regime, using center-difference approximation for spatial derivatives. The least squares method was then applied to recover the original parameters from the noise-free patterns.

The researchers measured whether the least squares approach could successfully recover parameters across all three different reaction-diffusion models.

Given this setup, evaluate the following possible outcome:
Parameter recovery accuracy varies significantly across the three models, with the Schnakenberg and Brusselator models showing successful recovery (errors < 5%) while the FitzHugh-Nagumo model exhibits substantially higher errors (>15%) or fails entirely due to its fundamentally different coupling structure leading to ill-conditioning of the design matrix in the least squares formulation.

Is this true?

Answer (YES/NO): NO